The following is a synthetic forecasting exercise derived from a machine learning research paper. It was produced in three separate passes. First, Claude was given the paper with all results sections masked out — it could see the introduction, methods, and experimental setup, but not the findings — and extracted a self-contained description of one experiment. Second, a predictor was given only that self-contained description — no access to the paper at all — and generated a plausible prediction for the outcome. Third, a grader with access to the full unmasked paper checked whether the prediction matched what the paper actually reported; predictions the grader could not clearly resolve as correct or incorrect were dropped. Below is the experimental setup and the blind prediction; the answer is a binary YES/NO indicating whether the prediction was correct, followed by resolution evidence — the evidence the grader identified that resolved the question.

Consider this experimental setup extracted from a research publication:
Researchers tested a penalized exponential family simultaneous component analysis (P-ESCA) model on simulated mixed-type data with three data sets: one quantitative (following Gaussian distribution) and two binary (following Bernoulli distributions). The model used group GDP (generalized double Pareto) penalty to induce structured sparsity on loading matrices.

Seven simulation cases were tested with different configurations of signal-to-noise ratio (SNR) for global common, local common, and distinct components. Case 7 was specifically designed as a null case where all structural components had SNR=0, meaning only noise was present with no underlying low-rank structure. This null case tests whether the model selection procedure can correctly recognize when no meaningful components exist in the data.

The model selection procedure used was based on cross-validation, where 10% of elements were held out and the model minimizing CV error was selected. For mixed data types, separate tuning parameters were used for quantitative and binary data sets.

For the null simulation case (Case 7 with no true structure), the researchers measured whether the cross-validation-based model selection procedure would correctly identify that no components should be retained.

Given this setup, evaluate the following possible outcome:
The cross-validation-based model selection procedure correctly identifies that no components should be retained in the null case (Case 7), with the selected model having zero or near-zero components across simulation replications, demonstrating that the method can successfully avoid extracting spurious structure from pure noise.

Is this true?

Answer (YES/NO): YES